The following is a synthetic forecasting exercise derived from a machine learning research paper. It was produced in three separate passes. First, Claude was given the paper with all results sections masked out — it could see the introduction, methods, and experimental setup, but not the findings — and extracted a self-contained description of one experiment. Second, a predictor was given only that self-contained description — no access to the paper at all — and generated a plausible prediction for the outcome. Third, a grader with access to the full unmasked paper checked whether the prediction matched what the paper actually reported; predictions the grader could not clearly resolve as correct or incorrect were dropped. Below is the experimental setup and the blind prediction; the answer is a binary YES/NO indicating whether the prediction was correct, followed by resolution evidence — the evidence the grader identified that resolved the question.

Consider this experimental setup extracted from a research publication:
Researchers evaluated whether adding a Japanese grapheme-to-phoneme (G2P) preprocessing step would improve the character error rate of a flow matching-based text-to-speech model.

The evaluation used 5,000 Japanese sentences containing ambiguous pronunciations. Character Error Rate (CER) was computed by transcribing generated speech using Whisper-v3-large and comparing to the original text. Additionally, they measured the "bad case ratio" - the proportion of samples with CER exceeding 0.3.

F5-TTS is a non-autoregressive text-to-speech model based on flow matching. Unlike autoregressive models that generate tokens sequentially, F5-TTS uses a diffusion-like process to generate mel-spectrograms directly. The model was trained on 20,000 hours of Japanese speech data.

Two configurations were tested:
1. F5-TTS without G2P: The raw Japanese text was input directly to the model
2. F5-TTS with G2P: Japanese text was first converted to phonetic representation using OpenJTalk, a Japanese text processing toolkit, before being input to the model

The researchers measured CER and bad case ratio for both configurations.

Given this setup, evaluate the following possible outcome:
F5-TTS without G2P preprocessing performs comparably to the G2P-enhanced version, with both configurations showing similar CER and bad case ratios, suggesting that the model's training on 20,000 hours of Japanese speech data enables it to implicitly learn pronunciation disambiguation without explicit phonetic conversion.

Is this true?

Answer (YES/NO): NO